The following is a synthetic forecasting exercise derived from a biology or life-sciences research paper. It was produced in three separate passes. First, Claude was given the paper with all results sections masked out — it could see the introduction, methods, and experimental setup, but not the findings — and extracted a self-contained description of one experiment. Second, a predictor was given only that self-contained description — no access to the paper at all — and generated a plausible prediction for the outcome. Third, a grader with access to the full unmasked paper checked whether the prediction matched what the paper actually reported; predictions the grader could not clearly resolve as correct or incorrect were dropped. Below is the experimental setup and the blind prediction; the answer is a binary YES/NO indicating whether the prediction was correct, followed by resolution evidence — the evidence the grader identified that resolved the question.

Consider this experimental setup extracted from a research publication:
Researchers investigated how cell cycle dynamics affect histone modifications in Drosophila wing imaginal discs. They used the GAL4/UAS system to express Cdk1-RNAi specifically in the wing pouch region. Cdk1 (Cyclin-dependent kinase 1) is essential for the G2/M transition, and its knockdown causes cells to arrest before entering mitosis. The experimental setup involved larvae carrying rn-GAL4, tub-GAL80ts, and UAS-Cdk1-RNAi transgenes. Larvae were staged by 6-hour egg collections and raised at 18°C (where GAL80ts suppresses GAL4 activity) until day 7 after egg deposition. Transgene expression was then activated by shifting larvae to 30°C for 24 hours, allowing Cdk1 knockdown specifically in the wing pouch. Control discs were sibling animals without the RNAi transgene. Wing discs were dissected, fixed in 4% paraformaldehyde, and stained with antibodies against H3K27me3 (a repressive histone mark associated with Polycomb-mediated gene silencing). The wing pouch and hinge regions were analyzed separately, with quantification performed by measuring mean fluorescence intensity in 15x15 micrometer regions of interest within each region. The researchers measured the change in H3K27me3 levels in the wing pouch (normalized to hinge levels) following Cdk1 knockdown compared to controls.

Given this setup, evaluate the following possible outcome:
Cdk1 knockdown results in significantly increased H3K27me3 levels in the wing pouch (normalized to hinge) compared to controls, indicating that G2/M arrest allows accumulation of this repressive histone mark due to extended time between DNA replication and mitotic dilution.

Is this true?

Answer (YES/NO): YES